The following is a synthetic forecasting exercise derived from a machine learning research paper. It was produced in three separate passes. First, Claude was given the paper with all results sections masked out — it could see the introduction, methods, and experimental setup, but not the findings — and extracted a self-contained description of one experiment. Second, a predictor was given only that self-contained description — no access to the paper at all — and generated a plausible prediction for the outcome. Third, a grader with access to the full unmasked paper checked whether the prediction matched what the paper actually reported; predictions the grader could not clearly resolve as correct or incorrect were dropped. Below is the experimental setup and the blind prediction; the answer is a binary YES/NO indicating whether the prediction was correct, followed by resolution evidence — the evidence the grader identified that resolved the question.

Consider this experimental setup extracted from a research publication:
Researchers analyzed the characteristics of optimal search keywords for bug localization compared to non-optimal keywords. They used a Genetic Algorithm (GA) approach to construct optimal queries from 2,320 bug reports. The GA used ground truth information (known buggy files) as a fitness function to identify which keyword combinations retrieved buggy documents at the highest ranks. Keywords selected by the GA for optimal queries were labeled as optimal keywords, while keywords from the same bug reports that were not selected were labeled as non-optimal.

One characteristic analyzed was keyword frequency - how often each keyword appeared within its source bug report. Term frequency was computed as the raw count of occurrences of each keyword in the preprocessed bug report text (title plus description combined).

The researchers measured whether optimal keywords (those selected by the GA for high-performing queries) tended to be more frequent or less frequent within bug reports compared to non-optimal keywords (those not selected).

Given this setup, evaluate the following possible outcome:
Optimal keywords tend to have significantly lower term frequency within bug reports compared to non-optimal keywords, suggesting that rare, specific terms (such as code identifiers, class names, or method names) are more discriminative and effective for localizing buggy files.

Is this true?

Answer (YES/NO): YES